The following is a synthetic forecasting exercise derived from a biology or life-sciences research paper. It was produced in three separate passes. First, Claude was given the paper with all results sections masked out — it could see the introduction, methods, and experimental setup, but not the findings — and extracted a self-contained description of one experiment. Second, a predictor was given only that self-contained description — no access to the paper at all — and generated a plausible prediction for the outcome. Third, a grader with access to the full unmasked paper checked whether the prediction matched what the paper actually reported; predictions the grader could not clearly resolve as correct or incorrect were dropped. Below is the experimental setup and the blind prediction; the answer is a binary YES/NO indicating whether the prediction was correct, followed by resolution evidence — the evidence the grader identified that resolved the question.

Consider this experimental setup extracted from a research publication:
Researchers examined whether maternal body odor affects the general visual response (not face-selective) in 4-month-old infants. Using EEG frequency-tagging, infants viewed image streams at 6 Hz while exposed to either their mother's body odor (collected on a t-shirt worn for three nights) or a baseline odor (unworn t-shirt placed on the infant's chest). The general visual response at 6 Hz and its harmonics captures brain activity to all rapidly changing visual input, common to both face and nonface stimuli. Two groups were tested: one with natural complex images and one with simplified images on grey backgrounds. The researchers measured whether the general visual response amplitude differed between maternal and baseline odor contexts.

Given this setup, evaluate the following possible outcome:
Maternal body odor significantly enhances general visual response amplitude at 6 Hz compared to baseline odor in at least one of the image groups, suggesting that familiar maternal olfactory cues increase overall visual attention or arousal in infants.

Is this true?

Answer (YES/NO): NO